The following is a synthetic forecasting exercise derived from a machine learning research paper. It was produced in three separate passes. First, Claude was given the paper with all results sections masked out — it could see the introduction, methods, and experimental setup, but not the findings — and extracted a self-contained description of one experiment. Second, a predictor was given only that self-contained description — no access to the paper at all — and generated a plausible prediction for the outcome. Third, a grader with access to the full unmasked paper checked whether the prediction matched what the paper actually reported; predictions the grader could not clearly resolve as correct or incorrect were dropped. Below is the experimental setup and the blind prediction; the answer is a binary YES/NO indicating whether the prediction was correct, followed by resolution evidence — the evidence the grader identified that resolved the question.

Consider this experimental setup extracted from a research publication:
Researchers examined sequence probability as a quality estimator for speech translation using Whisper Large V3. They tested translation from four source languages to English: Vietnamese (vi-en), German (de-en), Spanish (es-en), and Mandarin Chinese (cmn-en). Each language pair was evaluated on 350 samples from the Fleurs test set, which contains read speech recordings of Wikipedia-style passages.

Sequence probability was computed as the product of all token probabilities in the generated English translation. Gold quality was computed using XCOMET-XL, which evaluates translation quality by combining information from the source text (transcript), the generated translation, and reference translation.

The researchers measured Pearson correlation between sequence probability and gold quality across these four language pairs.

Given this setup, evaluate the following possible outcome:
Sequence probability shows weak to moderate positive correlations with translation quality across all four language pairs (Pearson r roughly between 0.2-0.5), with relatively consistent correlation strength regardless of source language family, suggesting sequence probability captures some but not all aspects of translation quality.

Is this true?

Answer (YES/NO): NO